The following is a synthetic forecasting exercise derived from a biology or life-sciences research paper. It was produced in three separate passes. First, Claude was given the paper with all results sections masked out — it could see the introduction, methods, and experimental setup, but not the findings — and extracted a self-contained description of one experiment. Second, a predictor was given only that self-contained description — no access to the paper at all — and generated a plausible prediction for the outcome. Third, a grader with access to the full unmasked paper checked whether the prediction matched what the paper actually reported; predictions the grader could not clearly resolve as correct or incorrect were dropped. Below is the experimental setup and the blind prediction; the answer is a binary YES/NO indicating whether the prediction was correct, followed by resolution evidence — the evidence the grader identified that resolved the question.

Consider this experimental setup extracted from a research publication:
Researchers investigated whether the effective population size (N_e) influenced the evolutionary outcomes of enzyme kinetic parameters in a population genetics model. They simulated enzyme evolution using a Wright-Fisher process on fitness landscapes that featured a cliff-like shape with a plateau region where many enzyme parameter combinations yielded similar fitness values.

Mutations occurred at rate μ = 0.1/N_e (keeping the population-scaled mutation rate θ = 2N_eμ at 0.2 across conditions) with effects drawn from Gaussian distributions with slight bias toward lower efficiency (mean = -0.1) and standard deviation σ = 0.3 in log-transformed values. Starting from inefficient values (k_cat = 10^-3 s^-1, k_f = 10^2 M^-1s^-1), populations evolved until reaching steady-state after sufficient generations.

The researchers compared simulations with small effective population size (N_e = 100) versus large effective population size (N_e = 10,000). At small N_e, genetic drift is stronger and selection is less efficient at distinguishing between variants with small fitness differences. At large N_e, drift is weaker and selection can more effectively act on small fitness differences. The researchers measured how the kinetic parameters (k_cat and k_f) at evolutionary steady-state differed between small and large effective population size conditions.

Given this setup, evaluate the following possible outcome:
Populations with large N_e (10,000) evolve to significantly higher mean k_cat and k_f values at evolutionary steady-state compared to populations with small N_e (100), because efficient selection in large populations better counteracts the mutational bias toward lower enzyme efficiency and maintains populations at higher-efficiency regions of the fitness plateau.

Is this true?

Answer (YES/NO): YES